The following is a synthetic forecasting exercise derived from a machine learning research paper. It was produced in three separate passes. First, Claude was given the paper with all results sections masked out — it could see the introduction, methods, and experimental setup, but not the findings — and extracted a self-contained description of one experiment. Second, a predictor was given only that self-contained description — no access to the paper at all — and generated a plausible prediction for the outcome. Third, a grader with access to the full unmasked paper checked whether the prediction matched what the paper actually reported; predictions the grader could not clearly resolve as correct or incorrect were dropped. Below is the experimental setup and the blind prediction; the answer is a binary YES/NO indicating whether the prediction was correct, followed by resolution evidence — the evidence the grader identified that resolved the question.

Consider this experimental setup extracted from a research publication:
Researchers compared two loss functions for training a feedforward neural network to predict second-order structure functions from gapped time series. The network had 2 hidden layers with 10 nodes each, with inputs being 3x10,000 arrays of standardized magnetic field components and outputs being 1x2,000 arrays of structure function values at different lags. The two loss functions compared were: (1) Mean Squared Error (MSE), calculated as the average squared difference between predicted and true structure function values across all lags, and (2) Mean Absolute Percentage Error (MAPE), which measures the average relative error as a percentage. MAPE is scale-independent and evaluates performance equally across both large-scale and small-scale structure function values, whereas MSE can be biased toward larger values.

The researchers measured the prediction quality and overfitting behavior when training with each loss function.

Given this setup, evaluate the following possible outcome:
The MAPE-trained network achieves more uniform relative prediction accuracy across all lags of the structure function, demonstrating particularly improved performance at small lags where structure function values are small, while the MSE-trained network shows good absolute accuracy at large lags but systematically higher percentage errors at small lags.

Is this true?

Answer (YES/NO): NO